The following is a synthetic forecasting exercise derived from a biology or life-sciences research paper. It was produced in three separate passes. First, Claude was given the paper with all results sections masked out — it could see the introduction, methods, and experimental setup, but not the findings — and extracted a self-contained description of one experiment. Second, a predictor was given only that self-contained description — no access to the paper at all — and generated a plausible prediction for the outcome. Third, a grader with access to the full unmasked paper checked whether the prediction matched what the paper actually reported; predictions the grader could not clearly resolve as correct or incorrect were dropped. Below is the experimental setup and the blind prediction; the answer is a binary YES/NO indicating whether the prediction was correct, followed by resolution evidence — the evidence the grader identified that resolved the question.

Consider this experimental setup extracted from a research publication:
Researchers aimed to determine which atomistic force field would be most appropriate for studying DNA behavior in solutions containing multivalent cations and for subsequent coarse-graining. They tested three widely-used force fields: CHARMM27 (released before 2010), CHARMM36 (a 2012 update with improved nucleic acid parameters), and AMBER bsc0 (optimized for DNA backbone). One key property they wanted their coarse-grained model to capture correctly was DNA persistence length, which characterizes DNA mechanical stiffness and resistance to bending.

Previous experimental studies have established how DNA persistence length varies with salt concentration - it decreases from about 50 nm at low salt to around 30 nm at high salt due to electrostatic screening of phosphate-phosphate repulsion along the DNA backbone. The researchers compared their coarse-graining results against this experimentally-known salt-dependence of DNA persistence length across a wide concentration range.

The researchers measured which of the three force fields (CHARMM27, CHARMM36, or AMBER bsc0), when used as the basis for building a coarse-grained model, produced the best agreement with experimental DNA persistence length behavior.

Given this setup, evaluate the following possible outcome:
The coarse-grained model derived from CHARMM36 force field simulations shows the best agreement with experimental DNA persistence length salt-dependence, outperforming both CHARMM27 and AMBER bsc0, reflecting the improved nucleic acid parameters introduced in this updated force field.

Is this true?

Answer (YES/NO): NO